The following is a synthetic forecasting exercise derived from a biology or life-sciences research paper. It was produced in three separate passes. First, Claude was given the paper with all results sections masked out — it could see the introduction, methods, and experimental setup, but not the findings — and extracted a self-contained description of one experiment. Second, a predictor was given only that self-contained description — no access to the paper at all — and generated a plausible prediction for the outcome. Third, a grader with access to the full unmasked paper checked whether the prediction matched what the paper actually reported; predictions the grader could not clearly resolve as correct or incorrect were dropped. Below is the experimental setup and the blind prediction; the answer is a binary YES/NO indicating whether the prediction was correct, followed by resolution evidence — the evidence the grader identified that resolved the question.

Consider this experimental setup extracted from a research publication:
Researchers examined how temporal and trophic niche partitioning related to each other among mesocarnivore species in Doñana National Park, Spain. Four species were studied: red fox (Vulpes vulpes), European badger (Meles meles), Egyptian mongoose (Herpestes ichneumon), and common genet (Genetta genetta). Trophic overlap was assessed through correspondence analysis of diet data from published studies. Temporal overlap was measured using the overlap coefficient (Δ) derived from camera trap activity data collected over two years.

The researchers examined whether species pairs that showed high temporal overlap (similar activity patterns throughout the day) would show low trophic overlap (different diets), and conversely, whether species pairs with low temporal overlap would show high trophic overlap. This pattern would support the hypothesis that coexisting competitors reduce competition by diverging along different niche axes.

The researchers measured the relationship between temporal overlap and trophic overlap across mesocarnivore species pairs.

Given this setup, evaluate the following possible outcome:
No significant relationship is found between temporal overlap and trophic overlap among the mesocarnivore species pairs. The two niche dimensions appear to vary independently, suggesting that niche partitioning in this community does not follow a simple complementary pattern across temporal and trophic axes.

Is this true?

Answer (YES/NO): NO